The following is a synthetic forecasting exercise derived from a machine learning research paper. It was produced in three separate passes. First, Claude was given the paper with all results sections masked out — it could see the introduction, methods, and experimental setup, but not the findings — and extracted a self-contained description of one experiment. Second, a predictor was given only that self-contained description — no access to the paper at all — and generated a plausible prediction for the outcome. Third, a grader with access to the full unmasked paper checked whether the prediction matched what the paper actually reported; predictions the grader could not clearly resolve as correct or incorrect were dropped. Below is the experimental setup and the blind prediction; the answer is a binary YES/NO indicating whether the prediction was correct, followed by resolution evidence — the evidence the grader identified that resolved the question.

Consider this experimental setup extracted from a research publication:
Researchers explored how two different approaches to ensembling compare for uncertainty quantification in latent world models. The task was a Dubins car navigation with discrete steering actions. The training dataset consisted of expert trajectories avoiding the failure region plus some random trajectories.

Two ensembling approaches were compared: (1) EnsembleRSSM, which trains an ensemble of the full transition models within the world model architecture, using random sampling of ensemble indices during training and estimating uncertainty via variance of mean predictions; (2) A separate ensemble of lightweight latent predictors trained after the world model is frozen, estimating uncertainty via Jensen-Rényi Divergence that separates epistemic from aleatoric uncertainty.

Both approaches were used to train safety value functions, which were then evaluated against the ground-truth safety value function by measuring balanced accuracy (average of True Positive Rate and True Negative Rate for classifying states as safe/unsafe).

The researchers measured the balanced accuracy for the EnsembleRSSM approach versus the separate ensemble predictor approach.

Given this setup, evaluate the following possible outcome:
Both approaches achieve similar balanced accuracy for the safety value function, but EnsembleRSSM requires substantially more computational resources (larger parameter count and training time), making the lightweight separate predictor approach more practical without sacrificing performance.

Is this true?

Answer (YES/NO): NO